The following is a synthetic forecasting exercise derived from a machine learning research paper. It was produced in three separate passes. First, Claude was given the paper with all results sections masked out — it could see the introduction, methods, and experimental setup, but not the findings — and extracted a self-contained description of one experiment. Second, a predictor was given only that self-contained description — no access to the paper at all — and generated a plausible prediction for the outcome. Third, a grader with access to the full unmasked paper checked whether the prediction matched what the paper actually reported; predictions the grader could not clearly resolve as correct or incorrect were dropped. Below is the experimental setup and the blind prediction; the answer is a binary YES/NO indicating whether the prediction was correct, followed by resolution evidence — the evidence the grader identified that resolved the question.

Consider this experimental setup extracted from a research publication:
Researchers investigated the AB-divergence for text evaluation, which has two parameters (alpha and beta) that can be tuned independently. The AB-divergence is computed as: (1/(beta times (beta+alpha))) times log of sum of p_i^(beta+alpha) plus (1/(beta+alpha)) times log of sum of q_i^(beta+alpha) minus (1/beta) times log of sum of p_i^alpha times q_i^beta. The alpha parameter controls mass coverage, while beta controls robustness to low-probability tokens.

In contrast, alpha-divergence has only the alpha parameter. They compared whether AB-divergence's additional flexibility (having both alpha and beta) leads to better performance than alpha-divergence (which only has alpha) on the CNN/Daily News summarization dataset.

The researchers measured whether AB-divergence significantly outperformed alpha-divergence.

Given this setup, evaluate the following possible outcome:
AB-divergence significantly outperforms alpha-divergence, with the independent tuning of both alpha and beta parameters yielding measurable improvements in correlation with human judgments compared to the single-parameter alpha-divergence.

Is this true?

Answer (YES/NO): NO